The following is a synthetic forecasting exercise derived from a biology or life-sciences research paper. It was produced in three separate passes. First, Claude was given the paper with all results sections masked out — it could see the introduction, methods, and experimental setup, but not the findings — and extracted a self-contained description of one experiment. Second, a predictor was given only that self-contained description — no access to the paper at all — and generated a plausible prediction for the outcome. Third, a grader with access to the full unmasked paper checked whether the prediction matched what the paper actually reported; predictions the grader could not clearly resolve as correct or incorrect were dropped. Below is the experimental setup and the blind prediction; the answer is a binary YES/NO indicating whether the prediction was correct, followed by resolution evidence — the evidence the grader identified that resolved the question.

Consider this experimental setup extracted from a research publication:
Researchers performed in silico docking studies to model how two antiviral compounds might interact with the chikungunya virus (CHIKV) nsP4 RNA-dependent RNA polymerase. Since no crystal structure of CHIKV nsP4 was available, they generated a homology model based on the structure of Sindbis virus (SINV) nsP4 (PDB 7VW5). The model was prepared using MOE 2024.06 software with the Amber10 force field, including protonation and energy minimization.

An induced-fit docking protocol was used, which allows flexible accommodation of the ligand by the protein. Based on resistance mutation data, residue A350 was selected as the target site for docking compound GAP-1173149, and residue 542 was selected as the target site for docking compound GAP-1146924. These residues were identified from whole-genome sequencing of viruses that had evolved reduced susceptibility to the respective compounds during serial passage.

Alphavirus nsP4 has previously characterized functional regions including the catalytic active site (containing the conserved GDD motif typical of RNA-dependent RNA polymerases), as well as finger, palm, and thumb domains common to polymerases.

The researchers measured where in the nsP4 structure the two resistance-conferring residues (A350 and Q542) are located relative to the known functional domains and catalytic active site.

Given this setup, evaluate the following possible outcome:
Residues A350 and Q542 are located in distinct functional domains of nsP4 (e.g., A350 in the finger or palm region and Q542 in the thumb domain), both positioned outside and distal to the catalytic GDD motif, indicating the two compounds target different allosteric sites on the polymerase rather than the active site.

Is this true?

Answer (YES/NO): NO